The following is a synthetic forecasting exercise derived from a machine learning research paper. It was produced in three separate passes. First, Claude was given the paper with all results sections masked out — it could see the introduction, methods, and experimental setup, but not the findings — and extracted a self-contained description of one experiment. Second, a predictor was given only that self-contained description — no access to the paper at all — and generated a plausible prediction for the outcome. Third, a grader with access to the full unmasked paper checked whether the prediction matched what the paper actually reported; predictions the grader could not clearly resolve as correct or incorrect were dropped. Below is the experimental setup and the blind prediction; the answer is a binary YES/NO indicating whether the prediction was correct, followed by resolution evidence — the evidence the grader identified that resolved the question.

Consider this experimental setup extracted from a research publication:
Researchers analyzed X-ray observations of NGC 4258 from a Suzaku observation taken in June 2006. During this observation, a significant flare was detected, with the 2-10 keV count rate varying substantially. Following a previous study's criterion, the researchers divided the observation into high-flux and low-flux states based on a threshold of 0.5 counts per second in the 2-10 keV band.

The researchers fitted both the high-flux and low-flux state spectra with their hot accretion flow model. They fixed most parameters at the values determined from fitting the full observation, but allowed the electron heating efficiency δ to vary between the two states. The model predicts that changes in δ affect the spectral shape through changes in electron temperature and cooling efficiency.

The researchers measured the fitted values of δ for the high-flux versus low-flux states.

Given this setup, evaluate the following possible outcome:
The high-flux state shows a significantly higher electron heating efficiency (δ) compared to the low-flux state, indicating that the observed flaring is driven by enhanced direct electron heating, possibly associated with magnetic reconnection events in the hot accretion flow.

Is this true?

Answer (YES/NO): NO